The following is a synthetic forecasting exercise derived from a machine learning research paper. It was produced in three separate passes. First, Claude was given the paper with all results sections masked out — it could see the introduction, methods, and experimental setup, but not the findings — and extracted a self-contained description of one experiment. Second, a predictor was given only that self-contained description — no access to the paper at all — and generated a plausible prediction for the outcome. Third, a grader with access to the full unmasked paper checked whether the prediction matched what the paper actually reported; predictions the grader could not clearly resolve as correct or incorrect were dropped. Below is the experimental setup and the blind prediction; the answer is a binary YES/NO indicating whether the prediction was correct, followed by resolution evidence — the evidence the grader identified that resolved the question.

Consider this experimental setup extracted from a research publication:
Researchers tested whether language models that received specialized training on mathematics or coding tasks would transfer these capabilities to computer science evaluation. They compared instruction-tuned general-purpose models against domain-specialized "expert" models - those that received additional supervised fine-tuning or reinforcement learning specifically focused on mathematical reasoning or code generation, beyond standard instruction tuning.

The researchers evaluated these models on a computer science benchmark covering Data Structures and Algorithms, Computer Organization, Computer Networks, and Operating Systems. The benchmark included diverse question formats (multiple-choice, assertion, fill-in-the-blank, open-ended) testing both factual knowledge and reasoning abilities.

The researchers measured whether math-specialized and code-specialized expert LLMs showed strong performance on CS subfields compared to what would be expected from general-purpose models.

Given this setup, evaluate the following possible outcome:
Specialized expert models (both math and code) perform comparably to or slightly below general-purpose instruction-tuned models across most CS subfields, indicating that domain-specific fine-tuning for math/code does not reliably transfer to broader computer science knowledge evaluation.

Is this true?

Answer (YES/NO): NO